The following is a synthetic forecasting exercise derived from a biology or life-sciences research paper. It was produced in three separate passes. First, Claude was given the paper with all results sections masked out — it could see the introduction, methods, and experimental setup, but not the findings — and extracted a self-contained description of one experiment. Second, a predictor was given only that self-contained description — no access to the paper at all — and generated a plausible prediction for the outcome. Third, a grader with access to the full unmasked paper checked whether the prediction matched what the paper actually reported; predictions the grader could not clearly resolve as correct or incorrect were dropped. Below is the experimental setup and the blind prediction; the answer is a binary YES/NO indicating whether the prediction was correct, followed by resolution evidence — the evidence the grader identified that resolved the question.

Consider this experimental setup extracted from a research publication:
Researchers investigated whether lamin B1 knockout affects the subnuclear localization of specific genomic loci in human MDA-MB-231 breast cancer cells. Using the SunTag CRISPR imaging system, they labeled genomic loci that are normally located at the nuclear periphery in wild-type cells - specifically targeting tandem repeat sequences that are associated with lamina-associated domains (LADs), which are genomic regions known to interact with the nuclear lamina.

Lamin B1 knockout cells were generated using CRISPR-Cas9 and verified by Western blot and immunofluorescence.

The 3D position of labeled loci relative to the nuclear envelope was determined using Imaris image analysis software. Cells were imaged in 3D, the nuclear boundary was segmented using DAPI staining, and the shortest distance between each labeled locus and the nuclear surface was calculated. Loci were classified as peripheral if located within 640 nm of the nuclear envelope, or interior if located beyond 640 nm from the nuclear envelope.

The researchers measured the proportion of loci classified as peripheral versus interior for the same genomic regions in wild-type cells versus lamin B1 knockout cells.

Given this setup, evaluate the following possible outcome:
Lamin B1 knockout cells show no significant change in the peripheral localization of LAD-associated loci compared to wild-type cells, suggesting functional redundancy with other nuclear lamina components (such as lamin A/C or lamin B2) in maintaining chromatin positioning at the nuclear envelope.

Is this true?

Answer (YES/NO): NO